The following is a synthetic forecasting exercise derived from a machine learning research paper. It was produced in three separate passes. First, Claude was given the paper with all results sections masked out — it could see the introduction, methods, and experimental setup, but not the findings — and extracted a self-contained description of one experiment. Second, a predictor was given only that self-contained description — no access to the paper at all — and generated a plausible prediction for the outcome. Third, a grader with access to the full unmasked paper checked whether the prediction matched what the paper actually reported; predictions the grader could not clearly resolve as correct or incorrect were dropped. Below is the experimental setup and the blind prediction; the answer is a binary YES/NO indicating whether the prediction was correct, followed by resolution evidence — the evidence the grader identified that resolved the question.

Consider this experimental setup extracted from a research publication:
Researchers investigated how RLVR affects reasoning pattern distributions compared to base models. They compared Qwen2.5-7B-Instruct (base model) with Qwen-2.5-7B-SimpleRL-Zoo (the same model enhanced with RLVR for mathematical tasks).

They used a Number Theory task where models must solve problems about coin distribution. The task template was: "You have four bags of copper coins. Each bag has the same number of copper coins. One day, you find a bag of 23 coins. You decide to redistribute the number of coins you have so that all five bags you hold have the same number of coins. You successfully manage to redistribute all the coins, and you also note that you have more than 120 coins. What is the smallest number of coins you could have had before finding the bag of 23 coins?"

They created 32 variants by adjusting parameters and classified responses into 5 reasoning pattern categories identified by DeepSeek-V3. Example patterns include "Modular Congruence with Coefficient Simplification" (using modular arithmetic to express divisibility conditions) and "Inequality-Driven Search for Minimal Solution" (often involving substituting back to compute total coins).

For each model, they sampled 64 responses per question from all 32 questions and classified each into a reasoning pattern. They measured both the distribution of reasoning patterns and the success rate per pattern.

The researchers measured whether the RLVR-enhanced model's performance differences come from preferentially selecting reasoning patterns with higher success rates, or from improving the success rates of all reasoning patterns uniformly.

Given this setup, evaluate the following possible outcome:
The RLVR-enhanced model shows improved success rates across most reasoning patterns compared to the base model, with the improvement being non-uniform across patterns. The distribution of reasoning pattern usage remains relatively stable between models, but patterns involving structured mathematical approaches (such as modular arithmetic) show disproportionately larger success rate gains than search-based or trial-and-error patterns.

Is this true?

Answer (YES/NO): NO